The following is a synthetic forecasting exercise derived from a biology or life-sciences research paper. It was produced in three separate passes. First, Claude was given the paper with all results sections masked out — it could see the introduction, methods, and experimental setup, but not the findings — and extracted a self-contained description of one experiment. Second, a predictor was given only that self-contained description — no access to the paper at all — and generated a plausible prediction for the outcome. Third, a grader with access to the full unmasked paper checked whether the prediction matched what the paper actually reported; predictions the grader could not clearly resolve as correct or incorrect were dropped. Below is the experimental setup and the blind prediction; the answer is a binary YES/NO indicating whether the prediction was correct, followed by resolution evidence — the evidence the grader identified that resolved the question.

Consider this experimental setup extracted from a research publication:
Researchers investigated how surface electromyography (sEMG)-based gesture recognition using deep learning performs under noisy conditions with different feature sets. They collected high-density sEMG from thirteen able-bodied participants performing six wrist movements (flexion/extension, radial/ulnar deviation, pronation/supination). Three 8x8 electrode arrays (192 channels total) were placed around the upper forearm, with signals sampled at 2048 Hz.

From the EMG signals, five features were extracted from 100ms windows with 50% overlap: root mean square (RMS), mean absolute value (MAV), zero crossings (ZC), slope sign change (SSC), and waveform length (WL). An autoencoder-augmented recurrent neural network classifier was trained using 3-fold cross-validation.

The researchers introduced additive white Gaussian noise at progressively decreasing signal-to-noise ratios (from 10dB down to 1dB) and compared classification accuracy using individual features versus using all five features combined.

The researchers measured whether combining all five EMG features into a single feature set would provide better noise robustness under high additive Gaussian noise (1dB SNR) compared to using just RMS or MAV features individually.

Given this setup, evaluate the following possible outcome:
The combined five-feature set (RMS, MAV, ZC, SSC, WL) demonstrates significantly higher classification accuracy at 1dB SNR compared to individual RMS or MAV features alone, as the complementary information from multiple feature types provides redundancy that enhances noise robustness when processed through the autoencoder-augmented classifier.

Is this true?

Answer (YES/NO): NO